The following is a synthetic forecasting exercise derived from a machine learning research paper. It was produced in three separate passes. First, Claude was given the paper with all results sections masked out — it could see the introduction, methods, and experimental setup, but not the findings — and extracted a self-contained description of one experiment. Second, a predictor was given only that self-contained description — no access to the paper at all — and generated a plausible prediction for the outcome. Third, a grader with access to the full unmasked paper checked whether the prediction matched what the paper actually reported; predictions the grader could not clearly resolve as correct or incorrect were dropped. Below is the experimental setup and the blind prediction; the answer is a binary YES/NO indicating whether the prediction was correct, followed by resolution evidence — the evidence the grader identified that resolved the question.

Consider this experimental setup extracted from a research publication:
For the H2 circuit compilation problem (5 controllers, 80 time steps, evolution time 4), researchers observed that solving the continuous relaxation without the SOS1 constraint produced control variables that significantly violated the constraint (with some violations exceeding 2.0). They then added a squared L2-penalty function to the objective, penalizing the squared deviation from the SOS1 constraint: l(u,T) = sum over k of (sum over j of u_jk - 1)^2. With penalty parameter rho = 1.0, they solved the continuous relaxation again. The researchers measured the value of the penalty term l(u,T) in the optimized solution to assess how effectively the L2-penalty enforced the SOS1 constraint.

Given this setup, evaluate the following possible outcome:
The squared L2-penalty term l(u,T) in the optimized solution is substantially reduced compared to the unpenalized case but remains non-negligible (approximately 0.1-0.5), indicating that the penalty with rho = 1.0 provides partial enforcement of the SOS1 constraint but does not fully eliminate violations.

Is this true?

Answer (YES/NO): NO